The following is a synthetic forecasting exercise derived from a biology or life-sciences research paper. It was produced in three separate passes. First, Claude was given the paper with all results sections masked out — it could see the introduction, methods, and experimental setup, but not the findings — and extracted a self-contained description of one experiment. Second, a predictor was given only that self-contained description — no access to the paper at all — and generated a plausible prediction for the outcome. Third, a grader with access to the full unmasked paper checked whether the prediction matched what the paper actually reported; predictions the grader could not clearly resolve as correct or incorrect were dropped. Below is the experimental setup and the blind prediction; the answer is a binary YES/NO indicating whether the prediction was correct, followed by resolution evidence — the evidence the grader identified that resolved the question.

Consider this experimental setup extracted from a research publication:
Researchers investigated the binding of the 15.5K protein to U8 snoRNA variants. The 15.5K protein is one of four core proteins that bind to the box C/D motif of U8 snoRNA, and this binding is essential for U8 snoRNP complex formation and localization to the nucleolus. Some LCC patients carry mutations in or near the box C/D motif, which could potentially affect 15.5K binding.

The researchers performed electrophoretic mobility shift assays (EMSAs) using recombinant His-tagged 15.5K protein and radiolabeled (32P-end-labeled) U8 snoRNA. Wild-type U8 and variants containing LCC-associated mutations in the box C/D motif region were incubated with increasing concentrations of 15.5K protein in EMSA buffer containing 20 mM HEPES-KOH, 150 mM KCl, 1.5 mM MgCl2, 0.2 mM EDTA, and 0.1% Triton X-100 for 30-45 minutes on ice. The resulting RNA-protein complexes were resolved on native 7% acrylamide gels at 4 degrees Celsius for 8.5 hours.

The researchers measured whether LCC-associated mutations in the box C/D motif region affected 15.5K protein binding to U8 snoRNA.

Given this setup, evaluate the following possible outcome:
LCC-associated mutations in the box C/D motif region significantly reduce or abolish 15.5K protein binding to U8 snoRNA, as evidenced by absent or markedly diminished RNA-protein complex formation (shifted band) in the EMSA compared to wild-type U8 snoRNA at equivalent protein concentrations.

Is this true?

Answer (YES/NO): YES